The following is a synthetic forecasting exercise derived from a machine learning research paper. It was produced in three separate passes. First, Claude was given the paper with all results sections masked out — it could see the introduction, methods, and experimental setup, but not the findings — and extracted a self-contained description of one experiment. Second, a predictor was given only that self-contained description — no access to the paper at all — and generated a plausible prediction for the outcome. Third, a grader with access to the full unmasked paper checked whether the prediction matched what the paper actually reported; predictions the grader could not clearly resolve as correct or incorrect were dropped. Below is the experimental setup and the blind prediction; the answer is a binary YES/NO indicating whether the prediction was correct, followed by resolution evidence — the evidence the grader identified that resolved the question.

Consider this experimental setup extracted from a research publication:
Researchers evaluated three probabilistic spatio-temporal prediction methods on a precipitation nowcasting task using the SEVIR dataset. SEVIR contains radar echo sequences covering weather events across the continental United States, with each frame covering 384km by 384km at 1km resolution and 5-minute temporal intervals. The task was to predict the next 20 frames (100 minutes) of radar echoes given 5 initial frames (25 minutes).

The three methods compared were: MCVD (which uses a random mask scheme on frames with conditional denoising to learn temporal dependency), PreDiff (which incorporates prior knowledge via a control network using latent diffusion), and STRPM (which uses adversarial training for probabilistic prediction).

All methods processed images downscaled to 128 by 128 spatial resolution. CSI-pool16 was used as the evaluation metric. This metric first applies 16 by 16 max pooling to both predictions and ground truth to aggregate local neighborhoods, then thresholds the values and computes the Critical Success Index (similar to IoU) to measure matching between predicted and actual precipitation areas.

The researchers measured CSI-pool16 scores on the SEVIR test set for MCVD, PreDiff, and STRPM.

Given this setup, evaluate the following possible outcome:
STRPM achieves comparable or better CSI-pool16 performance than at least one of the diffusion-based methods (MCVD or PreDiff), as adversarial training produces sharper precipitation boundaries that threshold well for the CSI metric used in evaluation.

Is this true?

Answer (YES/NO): YES